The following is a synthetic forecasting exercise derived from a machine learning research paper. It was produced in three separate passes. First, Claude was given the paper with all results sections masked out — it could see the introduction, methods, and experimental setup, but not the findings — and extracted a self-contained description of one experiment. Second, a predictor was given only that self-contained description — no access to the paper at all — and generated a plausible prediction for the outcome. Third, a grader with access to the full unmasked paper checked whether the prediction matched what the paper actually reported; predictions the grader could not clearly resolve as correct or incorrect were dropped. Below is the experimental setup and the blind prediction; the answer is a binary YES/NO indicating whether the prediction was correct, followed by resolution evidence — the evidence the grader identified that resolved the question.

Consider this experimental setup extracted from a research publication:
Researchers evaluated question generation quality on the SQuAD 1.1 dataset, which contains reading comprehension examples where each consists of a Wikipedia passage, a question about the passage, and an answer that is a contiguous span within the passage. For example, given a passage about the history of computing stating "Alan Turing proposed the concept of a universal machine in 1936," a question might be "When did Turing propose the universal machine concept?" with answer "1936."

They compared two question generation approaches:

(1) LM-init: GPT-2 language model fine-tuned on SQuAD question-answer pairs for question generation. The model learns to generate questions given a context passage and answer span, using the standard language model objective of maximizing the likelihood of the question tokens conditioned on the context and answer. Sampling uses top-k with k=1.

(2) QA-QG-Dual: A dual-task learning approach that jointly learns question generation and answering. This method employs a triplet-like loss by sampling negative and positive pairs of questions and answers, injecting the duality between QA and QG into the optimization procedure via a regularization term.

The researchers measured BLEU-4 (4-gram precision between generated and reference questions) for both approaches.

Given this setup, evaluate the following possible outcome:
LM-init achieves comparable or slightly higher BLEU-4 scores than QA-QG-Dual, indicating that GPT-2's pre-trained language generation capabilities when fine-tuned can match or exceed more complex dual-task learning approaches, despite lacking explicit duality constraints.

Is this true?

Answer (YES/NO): YES